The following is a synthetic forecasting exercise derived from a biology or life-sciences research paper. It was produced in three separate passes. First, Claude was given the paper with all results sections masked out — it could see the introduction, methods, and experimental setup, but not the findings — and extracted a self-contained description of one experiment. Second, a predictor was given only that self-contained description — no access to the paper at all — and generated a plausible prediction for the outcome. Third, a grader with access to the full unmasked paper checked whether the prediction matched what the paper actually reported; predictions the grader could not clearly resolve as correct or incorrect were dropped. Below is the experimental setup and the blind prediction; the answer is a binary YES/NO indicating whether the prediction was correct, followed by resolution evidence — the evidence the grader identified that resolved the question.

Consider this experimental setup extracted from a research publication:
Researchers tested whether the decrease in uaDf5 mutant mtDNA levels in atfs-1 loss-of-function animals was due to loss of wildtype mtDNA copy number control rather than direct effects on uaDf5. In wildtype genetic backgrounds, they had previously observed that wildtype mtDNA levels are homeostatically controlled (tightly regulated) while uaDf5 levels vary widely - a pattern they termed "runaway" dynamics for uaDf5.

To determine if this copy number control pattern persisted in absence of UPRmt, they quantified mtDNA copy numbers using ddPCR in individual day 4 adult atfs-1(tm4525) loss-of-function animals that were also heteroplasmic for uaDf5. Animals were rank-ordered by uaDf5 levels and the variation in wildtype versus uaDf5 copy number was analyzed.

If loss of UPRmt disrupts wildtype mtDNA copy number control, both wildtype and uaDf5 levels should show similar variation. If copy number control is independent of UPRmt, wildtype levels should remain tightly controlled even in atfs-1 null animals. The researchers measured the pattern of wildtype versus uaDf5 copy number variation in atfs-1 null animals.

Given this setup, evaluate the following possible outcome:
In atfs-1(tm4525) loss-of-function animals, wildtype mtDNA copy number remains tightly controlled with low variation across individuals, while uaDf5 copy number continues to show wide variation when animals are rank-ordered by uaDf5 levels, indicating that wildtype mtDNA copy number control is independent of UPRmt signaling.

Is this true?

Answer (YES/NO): YES